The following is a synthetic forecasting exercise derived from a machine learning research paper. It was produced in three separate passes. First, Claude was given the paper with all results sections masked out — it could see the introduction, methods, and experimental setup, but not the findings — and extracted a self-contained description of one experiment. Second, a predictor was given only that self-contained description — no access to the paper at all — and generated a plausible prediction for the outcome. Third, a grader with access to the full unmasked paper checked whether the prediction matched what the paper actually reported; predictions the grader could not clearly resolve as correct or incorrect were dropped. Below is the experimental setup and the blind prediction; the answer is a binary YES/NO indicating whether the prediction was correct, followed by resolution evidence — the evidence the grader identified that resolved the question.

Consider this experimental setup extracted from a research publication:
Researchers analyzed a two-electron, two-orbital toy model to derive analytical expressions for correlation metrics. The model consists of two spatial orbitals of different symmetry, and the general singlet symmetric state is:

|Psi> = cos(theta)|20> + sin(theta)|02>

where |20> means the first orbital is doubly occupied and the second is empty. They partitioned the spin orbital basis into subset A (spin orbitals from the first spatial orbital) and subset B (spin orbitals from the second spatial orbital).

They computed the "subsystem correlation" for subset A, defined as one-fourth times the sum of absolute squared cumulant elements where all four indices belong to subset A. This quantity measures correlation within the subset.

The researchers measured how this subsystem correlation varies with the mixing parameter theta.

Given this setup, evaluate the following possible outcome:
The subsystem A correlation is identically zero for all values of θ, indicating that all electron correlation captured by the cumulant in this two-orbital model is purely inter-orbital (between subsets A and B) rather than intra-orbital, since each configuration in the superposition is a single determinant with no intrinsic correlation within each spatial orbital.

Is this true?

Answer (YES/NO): NO